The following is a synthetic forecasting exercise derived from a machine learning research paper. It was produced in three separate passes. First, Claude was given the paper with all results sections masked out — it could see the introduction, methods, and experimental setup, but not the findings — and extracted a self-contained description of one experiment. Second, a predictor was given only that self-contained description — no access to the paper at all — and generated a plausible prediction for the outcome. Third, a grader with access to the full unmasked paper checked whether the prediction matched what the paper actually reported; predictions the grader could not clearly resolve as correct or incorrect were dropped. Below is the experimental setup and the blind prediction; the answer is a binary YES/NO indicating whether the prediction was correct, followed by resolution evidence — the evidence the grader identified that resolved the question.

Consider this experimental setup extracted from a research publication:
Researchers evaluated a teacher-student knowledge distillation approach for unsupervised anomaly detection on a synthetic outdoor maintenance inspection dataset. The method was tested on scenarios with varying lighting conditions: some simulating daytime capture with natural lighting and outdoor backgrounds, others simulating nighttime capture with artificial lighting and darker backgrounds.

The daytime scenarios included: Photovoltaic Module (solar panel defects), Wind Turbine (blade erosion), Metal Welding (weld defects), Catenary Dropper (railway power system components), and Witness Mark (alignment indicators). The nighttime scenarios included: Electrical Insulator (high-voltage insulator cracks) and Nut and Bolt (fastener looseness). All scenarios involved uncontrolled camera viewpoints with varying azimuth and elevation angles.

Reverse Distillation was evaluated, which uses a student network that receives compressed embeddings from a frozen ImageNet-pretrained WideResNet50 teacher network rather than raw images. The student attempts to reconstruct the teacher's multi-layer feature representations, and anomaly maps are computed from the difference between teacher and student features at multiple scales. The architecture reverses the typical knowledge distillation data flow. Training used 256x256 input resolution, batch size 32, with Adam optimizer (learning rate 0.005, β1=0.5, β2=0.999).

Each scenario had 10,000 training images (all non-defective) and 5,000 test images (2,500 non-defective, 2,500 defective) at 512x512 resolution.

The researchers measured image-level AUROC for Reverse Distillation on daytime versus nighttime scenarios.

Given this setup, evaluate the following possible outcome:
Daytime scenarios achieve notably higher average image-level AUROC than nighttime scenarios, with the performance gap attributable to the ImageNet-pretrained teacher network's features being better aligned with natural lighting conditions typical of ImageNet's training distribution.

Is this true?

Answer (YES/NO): NO